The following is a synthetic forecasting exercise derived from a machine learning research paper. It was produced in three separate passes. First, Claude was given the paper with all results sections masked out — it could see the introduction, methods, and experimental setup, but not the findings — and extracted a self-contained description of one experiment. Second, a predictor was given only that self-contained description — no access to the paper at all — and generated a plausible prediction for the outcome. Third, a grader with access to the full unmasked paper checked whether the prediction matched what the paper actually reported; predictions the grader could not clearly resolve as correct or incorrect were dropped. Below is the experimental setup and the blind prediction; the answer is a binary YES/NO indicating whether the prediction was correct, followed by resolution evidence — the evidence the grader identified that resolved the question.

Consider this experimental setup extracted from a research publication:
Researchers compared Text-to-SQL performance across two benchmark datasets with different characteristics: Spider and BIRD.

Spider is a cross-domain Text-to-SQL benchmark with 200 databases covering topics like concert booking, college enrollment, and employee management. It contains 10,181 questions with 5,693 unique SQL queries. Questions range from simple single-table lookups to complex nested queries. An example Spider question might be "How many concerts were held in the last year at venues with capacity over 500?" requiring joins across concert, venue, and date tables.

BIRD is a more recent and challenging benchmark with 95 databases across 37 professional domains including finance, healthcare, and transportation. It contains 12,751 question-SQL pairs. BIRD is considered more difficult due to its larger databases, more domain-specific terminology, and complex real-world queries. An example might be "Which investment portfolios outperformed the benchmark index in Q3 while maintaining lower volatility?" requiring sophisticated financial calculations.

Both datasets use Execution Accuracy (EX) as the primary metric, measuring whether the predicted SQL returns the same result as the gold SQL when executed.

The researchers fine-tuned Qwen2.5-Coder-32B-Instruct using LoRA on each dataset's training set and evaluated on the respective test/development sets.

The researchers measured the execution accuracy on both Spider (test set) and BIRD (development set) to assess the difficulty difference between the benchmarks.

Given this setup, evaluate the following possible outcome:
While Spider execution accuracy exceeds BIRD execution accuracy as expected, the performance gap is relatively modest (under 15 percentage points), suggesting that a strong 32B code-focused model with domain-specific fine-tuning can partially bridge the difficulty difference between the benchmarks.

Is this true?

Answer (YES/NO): NO